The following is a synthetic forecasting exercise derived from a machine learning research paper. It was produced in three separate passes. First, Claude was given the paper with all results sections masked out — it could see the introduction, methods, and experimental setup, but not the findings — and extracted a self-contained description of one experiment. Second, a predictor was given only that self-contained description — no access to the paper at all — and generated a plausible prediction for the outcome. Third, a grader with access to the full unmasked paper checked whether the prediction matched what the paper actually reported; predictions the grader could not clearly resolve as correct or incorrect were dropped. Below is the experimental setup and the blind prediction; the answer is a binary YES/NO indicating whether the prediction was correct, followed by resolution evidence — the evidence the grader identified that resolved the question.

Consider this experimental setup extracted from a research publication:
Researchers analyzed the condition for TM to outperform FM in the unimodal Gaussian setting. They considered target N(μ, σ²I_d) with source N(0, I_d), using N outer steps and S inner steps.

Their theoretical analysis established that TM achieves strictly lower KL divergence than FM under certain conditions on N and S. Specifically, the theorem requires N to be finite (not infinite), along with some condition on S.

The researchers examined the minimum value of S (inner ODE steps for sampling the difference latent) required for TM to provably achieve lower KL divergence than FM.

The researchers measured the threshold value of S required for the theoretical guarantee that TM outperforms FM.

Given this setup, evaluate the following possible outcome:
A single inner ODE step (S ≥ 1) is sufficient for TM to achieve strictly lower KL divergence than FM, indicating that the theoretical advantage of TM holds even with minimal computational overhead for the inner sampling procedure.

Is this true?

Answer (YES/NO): NO